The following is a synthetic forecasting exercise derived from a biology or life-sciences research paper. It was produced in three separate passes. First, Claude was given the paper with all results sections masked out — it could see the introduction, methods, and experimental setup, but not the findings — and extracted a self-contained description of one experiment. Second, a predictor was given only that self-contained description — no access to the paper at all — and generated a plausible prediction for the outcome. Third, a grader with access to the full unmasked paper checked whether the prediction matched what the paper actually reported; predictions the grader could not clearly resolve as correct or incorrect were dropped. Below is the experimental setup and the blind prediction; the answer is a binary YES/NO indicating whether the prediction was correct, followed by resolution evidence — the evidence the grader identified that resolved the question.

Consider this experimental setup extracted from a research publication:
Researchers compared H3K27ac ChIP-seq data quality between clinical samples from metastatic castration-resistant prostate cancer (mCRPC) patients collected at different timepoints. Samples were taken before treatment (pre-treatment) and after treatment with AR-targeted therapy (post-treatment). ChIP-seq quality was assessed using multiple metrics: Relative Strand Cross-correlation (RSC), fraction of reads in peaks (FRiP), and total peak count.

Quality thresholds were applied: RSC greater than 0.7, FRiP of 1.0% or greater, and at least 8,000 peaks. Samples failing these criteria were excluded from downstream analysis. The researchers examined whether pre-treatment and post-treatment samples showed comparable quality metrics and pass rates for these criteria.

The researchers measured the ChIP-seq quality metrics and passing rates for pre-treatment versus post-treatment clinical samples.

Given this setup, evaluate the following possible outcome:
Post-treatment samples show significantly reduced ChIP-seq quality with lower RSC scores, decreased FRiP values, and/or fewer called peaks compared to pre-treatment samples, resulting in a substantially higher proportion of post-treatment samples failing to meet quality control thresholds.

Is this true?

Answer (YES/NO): NO